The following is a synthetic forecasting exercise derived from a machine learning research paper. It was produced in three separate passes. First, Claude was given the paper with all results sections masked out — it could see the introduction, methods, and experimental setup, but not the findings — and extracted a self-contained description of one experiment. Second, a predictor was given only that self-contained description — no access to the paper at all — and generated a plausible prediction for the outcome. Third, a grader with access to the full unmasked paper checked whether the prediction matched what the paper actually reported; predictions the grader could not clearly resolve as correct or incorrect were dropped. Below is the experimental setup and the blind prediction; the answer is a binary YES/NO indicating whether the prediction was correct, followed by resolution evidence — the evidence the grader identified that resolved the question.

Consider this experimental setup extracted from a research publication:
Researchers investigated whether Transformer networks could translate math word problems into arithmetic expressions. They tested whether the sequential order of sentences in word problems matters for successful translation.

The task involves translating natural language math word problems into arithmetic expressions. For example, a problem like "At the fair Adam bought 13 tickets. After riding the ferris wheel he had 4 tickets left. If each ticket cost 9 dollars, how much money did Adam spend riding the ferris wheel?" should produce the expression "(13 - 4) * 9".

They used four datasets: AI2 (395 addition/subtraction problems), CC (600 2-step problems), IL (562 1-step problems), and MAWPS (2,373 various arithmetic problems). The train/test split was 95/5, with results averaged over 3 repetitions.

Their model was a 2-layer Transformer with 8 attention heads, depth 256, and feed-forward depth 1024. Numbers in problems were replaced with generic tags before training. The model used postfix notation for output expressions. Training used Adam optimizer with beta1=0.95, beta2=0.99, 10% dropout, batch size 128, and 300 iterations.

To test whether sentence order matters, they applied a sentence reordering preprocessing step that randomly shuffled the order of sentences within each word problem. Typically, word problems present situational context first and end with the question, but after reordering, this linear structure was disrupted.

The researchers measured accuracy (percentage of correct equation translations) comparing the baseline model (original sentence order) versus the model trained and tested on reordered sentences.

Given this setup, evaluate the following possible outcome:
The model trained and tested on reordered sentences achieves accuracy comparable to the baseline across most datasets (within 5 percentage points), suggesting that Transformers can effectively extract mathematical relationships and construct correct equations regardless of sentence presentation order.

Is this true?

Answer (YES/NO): NO